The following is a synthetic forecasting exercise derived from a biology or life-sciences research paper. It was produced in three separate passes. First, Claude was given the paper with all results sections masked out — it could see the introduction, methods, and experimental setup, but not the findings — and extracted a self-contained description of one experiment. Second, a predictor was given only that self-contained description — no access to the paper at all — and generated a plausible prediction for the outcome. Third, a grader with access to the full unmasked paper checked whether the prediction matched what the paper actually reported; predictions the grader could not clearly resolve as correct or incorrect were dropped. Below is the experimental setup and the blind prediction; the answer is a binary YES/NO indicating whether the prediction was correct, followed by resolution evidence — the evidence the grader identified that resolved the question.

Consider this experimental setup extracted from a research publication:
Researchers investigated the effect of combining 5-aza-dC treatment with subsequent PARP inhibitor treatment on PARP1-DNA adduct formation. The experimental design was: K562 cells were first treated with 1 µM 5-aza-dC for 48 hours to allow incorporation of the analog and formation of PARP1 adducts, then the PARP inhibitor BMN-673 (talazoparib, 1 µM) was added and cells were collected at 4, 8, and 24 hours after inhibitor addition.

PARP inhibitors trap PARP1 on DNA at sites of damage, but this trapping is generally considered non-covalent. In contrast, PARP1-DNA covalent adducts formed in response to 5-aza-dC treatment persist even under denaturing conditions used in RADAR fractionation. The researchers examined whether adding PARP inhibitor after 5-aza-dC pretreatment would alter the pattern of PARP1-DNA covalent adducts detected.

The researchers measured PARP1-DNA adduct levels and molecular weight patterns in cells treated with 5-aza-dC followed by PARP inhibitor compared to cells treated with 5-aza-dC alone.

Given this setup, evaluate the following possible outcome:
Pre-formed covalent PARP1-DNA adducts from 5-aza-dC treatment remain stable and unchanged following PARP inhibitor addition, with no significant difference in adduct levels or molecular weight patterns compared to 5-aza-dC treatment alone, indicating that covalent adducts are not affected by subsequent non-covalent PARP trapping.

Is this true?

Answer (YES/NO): NO